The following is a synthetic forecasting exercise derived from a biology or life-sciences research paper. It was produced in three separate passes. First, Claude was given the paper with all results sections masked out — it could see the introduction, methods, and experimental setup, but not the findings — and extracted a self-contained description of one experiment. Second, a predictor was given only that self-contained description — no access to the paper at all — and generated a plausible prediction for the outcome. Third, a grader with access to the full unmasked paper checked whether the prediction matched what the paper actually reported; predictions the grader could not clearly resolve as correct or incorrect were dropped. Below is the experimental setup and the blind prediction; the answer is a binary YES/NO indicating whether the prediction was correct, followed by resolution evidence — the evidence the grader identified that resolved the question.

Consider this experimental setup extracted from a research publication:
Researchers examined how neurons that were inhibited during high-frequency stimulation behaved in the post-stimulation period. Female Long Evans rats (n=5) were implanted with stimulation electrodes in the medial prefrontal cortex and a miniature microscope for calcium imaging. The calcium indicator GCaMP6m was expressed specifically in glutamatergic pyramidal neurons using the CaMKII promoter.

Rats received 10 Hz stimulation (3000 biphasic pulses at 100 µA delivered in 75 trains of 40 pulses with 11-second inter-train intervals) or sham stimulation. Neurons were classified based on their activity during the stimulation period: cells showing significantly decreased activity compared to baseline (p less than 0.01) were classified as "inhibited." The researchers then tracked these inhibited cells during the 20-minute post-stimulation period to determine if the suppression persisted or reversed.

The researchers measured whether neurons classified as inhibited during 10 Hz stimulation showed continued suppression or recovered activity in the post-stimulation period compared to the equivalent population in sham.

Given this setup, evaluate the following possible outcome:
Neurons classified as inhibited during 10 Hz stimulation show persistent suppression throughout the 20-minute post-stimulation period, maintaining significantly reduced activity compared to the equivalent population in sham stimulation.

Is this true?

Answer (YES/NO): NO